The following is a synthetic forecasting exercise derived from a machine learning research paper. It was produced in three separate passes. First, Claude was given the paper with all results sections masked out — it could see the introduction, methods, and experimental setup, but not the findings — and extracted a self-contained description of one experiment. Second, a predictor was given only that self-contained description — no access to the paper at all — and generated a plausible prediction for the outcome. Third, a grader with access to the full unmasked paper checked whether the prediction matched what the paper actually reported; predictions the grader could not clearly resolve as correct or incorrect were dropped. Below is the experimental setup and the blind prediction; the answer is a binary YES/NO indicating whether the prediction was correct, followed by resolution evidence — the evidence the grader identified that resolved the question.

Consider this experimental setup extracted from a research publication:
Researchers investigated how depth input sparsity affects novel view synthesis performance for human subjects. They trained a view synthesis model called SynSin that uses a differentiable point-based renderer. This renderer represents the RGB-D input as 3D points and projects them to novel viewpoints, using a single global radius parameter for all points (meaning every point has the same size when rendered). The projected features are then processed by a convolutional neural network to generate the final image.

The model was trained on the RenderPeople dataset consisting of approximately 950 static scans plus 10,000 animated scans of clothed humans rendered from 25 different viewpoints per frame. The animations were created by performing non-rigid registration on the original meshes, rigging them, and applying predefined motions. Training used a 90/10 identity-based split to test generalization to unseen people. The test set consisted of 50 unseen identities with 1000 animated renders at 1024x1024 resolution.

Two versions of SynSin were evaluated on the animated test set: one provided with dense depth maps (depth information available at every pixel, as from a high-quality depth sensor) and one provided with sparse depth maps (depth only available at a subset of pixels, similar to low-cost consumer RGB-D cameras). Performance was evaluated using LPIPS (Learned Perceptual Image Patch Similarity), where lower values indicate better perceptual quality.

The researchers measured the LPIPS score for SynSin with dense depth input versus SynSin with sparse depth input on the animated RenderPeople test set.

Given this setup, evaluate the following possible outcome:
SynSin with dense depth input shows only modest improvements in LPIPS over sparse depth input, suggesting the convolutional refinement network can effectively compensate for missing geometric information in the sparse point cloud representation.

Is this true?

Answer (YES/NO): NO